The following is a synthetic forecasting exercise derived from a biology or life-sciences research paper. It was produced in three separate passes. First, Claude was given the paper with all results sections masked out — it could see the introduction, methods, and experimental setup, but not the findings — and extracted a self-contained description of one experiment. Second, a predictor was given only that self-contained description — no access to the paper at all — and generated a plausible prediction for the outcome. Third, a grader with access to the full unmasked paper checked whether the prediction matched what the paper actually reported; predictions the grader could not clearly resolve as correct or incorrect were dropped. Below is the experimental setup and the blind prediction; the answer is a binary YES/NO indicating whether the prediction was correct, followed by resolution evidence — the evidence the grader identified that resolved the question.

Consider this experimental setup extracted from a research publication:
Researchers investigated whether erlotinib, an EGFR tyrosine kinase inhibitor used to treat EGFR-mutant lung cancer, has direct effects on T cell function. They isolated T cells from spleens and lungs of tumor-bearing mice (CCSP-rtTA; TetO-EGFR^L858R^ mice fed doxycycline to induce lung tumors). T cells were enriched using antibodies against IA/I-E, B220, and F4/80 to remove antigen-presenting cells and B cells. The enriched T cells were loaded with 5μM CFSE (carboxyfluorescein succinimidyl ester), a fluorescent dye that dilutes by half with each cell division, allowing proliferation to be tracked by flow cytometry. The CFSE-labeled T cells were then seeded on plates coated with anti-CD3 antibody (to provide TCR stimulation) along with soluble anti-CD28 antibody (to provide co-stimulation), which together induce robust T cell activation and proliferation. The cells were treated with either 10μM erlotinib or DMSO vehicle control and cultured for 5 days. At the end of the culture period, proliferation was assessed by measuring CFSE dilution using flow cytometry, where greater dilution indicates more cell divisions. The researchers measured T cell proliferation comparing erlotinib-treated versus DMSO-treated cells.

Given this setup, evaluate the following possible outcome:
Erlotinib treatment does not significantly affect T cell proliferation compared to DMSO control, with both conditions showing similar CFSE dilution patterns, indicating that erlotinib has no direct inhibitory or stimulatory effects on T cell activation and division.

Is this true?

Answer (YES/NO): YES